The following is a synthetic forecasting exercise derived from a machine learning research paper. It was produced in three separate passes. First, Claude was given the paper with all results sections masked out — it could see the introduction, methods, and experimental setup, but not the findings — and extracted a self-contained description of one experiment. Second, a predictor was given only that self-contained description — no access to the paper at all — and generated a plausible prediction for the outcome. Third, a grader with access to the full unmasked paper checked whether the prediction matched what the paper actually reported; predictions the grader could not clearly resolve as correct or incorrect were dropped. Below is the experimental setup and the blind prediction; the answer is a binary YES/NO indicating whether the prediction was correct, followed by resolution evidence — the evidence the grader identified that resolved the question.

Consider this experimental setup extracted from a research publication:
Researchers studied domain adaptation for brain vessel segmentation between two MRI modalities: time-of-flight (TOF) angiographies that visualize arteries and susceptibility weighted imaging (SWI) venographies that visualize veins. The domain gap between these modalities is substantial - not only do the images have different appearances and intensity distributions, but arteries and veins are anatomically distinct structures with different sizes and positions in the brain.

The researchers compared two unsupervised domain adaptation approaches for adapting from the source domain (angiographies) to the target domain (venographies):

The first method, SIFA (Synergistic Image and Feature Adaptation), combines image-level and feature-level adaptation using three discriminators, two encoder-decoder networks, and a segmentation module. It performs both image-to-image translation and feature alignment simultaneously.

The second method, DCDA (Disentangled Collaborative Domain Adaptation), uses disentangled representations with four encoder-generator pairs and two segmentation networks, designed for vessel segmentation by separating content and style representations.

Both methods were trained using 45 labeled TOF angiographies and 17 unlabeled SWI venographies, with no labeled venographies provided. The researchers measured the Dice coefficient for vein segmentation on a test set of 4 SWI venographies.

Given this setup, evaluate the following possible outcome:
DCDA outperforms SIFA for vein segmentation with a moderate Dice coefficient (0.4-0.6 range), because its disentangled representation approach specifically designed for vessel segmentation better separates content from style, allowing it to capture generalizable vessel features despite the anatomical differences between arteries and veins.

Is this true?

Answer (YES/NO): NO